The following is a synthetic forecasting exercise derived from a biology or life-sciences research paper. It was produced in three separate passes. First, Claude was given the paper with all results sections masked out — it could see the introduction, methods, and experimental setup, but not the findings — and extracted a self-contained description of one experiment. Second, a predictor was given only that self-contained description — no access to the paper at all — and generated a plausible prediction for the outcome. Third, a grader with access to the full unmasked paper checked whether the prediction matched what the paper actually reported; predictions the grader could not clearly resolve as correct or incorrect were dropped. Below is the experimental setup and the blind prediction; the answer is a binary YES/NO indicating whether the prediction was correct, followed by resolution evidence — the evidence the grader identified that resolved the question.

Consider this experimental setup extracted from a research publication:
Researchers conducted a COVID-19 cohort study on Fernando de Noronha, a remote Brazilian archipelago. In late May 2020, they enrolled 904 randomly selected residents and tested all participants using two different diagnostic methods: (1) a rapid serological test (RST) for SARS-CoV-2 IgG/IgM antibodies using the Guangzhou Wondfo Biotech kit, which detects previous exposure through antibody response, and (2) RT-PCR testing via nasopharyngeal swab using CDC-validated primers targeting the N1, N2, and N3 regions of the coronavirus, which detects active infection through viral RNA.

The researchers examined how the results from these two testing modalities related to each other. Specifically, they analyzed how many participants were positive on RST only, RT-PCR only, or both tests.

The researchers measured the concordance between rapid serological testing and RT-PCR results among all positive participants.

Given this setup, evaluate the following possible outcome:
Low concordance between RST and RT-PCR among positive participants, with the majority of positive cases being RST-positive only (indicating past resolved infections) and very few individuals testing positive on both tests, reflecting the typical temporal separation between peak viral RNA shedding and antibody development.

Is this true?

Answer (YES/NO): YES